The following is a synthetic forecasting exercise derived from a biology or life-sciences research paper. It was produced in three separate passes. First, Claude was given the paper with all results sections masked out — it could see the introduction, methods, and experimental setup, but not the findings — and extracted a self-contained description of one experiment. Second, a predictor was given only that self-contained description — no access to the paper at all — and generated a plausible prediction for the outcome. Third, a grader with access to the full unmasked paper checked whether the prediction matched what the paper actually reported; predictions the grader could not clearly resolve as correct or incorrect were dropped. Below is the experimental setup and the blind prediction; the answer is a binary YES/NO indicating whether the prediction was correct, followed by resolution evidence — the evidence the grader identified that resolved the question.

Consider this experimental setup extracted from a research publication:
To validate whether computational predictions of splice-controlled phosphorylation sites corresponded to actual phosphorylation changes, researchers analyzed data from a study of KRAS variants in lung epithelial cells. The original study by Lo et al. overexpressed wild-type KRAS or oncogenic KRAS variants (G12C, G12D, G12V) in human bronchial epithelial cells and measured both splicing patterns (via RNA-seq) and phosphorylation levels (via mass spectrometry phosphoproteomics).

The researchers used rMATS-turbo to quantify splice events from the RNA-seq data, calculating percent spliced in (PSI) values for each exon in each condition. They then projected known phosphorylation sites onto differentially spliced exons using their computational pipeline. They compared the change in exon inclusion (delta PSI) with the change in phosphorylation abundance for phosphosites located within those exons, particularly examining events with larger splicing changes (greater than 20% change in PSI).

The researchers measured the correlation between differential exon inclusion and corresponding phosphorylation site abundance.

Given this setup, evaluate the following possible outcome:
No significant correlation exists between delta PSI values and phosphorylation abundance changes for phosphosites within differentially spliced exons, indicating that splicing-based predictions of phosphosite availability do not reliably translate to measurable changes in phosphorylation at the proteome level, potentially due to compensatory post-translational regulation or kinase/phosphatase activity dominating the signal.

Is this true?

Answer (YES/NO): NO